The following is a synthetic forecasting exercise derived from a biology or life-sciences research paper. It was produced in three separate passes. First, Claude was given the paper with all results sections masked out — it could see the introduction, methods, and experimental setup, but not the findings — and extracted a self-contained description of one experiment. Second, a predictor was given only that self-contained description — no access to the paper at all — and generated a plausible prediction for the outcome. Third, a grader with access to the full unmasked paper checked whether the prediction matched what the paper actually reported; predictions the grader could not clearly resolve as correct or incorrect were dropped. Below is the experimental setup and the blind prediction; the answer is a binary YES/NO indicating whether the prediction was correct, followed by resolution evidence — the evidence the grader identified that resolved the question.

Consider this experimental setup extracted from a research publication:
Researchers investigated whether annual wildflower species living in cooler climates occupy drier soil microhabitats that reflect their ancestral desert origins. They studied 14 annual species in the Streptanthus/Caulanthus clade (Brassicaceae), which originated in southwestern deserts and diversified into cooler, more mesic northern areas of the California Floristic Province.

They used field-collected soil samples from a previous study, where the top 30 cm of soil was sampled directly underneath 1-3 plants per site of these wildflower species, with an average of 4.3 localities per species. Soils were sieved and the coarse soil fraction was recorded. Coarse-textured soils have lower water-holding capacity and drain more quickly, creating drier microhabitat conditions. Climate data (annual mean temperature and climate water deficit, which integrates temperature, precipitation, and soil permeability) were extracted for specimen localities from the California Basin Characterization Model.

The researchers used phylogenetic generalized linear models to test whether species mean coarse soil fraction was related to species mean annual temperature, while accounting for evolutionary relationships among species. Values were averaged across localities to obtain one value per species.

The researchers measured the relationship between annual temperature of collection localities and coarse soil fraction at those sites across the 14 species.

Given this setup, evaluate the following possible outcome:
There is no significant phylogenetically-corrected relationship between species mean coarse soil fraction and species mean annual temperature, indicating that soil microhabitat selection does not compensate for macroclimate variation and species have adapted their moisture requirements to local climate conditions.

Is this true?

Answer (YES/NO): NO